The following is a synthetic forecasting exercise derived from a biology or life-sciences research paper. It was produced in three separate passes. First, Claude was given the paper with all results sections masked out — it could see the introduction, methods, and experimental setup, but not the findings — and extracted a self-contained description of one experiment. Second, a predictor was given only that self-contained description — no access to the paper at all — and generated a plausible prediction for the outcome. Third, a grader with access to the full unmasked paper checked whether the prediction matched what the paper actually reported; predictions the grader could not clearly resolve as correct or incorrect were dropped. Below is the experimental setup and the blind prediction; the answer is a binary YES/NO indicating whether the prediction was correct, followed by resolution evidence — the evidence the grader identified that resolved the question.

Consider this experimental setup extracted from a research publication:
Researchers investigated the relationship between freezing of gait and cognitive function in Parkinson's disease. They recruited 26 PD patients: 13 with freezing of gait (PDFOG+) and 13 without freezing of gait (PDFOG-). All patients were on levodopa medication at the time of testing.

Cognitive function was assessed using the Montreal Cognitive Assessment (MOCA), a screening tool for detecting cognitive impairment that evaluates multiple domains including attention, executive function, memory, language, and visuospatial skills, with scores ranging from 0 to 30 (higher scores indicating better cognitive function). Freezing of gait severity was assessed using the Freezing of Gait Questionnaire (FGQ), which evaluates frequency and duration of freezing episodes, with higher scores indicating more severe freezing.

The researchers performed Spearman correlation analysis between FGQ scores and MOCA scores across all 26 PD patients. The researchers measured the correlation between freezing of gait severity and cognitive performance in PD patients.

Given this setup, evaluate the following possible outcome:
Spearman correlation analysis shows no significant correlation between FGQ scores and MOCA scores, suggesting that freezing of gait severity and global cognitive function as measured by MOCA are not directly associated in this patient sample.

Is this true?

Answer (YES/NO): NO